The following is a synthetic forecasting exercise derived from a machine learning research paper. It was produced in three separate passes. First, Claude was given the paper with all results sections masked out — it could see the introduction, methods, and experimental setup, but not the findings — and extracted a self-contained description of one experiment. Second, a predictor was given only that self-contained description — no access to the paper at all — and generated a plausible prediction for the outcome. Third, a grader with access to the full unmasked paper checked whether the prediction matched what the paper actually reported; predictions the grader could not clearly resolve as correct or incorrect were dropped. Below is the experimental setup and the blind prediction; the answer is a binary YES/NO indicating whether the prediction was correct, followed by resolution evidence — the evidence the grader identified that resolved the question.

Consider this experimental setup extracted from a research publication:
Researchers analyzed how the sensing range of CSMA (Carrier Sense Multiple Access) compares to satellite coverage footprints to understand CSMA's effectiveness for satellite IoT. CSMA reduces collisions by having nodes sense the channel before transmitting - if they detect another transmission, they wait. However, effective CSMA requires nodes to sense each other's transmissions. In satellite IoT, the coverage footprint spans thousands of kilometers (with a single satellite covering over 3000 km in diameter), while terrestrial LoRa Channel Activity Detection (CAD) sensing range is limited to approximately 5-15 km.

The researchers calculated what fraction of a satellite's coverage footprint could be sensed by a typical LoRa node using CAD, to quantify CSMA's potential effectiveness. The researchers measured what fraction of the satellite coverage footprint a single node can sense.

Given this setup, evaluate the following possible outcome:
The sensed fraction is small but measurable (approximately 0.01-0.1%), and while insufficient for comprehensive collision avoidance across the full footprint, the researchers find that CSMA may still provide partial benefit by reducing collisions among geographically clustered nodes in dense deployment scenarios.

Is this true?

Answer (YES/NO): NO